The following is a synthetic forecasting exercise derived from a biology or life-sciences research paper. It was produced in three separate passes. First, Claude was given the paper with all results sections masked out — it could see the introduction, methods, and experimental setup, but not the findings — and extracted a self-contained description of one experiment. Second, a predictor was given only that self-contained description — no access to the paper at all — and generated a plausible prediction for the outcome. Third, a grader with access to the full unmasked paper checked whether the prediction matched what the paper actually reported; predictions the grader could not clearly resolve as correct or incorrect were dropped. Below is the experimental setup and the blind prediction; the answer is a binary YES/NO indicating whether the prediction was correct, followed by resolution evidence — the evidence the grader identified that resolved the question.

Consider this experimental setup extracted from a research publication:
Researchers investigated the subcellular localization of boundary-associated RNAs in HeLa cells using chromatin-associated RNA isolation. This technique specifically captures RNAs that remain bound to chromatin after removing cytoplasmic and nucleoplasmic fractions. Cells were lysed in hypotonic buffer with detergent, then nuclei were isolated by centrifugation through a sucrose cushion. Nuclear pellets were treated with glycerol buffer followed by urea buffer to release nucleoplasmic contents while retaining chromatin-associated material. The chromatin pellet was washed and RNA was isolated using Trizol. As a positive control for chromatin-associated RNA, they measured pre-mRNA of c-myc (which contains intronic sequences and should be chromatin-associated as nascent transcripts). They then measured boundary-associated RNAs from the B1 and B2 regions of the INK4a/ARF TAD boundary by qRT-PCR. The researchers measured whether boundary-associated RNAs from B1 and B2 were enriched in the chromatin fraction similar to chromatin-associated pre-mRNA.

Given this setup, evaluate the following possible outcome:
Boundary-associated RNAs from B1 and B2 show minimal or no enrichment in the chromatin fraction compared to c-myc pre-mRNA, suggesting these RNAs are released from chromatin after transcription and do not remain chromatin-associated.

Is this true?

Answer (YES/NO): NO